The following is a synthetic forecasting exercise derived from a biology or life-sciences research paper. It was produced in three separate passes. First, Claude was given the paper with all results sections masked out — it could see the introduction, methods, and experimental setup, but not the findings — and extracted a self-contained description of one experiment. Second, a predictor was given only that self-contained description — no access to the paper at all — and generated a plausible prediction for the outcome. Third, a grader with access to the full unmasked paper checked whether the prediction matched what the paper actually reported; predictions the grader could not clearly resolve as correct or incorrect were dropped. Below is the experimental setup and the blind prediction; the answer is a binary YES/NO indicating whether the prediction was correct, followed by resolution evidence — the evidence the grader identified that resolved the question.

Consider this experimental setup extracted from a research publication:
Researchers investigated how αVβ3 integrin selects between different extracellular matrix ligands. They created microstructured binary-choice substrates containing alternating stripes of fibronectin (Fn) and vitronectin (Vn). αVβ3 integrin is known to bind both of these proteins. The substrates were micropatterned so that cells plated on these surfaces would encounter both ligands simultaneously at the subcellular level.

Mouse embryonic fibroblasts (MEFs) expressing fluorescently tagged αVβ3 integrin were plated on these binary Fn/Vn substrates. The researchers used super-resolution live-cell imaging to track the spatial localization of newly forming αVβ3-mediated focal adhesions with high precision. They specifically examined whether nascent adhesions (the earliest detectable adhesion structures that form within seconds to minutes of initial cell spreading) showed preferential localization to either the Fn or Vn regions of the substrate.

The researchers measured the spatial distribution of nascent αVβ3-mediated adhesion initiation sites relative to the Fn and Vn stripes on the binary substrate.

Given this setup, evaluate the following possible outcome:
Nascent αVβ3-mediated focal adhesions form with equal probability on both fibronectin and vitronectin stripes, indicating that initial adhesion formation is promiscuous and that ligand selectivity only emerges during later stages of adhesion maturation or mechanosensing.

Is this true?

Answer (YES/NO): NO